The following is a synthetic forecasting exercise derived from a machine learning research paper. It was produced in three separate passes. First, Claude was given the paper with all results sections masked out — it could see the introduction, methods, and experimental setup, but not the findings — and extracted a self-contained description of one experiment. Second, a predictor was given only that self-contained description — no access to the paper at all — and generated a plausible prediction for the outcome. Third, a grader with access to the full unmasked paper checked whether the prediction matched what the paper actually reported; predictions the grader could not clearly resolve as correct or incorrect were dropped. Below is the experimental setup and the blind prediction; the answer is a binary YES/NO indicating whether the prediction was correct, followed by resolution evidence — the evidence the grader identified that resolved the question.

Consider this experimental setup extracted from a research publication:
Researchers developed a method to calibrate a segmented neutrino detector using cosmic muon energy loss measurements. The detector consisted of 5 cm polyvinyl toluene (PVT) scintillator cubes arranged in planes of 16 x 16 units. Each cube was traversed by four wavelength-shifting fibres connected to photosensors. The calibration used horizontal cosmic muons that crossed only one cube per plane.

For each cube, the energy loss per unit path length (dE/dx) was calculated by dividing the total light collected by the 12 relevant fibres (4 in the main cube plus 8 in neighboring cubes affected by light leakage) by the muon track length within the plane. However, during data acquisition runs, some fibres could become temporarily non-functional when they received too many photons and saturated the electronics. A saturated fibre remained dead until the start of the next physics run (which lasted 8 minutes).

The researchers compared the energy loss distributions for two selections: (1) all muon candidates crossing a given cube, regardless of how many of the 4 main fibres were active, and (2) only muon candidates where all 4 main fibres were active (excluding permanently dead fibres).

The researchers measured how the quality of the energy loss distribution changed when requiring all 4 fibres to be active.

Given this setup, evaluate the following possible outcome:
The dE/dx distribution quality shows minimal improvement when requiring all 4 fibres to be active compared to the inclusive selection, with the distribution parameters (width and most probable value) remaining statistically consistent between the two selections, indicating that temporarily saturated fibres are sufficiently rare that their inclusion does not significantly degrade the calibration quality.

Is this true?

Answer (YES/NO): NO